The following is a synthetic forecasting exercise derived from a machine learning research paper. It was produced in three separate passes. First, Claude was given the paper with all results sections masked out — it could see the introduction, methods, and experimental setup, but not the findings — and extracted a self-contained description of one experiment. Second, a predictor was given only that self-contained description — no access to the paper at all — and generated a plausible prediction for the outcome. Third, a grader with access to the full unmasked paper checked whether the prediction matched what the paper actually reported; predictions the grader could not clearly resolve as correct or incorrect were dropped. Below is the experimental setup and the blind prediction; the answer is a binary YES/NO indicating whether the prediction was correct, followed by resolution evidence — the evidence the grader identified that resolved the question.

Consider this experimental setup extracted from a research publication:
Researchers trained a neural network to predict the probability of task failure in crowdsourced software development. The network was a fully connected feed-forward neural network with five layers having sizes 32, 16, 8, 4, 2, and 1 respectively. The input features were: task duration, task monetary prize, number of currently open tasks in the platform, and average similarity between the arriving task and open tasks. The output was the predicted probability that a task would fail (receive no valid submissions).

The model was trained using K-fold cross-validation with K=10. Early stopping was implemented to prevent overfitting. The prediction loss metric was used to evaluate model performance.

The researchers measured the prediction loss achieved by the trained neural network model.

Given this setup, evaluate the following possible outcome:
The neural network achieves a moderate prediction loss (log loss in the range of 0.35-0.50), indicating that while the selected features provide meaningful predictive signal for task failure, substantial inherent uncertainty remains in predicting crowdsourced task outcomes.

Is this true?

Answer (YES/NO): NO